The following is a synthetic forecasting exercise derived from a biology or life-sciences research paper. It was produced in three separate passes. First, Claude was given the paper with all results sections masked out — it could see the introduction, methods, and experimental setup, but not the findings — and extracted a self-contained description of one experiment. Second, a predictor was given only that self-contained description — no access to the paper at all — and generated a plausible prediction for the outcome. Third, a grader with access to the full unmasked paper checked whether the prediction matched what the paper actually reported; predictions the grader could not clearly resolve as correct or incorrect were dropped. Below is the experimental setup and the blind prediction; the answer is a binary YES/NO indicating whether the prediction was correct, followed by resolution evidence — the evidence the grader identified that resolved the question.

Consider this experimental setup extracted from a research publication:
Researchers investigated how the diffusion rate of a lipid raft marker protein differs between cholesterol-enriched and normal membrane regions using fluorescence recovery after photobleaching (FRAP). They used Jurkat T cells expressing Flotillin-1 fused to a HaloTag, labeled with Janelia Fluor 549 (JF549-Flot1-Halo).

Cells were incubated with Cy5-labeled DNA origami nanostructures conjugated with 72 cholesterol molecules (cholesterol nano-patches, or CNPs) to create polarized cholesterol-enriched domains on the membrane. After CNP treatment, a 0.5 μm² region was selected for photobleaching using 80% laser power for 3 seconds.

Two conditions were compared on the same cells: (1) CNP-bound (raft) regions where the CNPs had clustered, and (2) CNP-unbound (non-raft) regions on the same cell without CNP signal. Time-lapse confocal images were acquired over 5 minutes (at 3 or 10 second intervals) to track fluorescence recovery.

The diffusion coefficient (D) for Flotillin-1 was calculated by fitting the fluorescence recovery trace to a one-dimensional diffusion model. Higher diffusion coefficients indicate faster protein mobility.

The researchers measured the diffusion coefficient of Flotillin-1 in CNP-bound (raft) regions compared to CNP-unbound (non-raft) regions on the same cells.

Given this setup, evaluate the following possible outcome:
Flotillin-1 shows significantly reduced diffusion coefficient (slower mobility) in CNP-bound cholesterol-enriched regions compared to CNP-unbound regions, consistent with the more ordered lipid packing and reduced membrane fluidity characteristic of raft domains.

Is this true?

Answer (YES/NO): YES